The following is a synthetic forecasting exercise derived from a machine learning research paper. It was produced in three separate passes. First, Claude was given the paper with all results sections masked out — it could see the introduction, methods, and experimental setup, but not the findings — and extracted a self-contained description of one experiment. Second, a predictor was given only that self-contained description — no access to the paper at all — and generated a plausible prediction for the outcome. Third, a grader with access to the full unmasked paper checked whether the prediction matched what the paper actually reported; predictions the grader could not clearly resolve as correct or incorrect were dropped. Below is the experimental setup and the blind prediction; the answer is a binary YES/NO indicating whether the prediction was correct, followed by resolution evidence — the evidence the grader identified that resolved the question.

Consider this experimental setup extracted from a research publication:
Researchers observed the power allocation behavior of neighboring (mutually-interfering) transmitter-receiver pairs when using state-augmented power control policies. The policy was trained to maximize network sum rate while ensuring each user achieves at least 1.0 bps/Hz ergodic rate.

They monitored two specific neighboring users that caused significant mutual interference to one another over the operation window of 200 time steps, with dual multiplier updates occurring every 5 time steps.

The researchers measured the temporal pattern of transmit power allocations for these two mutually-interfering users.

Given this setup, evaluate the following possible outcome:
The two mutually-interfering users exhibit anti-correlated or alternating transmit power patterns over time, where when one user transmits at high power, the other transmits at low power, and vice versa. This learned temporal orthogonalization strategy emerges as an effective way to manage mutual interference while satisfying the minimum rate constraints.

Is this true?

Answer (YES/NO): YES